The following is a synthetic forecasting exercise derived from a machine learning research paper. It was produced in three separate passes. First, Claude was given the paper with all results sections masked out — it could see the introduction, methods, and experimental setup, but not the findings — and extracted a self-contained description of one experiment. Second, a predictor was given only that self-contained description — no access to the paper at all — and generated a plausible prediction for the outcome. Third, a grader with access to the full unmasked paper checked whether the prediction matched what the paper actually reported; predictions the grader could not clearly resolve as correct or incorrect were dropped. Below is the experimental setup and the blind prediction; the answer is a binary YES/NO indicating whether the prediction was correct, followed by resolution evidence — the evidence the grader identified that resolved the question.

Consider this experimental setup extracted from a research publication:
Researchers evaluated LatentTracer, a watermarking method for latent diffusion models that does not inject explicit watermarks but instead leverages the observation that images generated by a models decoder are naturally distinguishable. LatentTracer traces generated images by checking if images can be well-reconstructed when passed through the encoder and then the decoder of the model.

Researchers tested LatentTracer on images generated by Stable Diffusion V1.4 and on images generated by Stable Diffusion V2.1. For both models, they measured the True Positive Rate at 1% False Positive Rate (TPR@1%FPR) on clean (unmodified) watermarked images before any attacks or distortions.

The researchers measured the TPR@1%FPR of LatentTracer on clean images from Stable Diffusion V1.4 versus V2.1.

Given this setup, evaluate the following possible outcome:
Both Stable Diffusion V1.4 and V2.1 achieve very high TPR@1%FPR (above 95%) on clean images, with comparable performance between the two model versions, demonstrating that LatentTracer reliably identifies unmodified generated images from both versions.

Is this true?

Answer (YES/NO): NO